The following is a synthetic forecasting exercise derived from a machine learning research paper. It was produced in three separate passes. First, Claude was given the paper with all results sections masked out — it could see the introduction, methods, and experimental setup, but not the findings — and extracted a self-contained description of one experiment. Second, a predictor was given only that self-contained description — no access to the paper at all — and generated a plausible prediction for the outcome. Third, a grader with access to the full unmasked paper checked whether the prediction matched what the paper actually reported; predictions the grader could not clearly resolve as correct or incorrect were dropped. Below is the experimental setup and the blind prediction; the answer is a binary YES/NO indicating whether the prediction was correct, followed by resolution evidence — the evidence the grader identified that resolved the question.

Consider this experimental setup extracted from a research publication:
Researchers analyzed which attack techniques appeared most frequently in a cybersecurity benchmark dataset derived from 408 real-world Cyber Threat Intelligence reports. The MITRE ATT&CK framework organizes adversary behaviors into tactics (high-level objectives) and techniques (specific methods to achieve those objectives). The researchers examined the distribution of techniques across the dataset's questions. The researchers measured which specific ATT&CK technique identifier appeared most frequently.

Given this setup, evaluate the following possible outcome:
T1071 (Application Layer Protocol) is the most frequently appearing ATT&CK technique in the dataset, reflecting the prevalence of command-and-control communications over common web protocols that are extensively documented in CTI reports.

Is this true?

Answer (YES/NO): YES